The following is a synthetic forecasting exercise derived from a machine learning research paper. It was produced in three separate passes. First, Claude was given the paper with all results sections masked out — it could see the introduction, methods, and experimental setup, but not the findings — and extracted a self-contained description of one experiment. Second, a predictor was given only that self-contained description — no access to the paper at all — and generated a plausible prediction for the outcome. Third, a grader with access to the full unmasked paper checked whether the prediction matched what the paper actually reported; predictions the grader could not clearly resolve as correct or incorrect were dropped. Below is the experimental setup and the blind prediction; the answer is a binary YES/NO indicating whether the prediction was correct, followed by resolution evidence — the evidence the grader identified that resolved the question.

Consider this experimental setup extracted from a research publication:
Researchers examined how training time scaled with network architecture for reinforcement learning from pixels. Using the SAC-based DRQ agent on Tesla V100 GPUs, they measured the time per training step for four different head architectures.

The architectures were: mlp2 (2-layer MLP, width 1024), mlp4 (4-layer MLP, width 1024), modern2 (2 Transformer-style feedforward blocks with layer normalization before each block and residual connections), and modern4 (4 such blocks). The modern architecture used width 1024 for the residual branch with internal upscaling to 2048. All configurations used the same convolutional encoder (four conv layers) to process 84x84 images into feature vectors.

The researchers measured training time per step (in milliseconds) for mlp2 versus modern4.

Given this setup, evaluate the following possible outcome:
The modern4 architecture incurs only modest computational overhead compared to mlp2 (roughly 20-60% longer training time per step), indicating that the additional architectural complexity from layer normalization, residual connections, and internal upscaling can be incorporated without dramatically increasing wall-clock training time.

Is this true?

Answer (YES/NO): YES